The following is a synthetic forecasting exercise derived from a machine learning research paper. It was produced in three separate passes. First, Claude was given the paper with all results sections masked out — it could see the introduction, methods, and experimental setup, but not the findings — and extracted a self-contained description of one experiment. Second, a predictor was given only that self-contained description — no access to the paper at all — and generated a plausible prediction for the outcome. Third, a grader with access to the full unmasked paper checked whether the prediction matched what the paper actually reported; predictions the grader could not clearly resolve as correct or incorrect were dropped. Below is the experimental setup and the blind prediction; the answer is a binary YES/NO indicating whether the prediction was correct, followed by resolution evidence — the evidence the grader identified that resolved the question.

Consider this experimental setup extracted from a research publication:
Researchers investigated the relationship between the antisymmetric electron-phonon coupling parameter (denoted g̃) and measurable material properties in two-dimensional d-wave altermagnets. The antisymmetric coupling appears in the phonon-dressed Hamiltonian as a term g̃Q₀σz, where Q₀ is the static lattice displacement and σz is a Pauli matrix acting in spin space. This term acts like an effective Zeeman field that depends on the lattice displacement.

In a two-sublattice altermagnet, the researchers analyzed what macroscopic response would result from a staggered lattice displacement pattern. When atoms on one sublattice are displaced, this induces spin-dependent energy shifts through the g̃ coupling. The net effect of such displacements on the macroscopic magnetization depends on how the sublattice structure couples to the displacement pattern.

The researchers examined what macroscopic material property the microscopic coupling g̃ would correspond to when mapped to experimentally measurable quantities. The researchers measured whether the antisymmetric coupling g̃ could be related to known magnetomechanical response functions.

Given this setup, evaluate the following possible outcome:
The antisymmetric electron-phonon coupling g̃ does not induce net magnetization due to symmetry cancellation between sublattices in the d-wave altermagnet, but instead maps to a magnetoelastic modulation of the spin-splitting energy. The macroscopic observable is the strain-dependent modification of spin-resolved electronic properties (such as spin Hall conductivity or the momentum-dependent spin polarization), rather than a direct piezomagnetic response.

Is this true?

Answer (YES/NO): NO